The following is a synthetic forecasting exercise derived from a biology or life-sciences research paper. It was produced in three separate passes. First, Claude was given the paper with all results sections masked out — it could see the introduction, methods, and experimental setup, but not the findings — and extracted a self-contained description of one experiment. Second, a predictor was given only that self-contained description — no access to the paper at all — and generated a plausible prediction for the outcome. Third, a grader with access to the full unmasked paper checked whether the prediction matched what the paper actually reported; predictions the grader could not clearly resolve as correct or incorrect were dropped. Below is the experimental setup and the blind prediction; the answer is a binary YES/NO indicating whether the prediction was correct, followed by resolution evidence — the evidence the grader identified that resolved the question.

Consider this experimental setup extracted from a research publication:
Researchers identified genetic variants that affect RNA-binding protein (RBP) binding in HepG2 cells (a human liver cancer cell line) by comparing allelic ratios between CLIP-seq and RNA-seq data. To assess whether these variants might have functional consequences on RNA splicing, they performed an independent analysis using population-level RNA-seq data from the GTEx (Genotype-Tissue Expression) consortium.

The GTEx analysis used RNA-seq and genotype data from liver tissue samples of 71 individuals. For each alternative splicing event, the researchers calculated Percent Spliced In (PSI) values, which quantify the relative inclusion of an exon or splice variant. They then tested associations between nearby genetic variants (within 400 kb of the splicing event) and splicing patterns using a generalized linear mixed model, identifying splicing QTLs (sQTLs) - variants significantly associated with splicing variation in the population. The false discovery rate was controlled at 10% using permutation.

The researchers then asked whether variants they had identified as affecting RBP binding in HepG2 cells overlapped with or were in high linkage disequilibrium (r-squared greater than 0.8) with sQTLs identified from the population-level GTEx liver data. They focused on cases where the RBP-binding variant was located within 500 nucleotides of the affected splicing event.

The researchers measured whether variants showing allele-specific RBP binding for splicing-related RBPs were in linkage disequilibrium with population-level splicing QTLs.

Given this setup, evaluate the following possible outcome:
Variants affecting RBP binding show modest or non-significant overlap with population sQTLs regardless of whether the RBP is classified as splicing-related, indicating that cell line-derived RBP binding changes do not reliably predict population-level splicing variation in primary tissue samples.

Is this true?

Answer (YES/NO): NO